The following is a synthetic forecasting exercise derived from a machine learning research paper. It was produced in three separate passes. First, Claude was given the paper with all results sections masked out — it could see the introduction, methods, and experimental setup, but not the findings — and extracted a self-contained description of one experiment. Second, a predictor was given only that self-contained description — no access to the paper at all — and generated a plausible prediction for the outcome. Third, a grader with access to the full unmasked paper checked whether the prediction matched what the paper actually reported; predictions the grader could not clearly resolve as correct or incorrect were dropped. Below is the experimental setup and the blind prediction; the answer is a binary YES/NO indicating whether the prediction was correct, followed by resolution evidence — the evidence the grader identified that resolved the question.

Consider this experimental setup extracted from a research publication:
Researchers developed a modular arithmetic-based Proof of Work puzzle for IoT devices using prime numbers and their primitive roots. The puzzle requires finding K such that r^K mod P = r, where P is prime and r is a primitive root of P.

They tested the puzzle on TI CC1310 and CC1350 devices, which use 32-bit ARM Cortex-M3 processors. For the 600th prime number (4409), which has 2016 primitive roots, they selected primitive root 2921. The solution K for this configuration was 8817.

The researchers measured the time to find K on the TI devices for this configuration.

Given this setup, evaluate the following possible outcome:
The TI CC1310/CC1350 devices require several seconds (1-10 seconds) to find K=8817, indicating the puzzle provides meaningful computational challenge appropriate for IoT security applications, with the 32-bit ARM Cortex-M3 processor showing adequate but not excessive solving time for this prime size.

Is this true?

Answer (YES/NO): NO